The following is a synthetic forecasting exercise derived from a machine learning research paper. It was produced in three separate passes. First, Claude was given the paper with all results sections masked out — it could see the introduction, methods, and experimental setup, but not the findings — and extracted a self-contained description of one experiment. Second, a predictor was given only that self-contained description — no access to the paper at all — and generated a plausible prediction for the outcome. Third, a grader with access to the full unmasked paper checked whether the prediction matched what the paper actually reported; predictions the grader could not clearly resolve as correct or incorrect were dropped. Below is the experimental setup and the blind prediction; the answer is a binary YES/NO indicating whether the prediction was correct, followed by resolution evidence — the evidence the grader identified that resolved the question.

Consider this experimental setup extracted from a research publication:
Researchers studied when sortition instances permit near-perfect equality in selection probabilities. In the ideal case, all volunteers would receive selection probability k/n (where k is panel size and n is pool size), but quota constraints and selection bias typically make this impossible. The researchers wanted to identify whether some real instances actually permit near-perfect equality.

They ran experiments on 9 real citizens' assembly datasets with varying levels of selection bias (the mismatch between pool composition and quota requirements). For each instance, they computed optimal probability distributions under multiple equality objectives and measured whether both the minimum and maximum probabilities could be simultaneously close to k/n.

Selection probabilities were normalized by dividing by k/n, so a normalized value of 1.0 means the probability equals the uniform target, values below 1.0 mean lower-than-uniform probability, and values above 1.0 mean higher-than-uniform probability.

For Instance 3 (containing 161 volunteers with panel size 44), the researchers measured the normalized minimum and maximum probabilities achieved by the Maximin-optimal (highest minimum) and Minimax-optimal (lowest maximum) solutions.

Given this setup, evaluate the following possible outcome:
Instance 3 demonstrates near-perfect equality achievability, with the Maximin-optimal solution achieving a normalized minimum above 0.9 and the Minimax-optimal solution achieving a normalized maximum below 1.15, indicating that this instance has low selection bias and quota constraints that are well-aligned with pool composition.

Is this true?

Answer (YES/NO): NO